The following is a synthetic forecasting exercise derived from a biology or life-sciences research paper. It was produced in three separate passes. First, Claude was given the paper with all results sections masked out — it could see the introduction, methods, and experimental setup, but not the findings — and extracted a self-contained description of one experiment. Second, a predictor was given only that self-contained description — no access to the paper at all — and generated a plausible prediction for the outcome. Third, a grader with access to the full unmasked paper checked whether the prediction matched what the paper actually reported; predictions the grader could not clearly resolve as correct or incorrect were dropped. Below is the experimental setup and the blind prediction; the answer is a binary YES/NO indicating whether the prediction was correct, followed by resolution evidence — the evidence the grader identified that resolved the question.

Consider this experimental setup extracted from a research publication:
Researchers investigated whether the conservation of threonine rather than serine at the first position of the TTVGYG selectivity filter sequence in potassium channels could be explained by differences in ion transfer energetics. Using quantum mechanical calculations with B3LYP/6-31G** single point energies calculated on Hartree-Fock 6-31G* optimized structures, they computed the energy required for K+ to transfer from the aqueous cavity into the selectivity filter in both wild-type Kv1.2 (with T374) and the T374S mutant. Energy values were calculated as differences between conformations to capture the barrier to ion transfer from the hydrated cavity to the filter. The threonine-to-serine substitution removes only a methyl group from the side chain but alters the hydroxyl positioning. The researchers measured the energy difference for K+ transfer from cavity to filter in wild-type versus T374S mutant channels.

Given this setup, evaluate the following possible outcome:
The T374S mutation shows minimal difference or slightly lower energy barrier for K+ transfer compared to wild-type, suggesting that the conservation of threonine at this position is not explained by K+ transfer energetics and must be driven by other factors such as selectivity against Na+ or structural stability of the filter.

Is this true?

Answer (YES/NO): NO